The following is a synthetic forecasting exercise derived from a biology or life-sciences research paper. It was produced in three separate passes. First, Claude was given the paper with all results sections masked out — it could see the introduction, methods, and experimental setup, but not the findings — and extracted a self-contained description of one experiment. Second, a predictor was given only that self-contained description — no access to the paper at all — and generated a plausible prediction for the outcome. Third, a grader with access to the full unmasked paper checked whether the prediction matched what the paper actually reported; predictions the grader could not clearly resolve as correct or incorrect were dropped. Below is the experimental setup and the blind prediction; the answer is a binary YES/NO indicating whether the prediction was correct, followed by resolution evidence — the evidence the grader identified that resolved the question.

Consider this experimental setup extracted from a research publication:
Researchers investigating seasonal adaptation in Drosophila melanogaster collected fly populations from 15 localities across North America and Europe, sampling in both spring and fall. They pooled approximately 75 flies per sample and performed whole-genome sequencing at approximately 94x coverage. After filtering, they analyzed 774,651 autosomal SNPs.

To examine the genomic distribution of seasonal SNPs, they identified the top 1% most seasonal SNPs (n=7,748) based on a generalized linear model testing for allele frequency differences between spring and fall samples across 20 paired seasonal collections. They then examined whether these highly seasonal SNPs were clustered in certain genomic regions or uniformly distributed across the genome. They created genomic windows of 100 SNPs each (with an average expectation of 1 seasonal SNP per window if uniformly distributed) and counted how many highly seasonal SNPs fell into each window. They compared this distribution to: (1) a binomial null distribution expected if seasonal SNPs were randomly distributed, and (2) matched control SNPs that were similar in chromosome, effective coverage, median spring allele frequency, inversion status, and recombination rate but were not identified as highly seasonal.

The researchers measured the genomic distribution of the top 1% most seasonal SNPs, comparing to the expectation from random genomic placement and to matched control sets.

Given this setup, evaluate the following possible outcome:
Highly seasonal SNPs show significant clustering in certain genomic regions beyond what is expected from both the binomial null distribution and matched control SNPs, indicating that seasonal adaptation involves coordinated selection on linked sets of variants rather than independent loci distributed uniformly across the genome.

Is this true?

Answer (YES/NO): YES